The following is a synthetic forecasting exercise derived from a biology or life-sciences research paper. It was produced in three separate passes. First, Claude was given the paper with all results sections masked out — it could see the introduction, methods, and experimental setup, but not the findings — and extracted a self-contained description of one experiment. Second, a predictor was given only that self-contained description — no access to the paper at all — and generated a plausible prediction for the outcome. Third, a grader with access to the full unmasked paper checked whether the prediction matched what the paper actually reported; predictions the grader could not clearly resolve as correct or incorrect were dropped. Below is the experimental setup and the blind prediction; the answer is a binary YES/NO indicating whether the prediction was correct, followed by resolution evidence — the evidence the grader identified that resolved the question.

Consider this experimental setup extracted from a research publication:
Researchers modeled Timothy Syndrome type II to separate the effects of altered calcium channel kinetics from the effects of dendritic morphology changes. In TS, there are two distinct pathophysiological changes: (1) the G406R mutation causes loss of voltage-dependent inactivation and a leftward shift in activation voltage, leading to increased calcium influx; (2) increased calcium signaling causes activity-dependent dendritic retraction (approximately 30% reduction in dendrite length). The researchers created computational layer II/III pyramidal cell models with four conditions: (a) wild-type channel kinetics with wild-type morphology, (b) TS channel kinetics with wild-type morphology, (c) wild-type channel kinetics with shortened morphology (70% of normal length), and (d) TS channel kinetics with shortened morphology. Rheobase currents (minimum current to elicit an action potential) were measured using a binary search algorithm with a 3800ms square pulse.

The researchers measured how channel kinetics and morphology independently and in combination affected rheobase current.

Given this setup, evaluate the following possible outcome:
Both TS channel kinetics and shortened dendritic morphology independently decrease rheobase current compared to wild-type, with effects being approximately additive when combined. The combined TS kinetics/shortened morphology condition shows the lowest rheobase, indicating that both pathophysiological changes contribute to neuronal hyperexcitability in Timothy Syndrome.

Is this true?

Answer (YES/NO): NO